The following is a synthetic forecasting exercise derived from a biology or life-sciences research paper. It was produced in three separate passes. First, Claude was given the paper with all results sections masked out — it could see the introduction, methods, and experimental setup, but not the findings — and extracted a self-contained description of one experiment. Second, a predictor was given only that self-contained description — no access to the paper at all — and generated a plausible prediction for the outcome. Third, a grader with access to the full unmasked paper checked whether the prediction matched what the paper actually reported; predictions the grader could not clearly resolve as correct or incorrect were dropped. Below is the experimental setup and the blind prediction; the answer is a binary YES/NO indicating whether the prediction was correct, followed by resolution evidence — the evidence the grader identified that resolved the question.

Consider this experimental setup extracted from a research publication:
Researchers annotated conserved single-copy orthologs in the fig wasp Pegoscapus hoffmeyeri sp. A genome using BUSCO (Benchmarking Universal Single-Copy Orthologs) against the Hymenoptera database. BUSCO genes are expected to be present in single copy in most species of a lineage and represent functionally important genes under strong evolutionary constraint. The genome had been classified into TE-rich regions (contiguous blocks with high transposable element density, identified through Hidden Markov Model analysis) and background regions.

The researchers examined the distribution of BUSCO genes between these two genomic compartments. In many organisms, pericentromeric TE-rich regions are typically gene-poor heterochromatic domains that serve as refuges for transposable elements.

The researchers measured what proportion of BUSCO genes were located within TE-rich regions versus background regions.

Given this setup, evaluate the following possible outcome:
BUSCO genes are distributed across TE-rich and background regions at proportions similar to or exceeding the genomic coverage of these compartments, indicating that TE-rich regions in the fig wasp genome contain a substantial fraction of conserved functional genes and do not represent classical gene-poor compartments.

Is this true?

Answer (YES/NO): NO